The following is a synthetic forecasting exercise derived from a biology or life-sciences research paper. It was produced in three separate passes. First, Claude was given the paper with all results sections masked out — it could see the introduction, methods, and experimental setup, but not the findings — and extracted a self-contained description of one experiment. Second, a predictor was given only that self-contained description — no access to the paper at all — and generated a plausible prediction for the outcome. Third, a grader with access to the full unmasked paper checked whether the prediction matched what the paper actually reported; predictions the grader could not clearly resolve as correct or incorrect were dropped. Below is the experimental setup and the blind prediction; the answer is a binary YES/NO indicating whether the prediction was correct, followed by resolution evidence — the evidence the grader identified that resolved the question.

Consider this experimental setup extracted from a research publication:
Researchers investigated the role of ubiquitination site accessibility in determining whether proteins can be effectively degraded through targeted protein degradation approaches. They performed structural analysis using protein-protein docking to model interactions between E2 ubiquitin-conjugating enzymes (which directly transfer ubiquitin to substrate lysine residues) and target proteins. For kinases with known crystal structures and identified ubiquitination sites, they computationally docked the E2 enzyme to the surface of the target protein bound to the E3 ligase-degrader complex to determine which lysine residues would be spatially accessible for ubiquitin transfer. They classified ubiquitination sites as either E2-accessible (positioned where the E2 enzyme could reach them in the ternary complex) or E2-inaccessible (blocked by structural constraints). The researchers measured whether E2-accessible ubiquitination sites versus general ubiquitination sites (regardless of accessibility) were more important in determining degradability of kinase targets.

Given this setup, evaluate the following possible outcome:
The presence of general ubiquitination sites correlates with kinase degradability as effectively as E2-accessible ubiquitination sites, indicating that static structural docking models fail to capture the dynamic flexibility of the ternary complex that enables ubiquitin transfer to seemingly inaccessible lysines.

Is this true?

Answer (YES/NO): NO